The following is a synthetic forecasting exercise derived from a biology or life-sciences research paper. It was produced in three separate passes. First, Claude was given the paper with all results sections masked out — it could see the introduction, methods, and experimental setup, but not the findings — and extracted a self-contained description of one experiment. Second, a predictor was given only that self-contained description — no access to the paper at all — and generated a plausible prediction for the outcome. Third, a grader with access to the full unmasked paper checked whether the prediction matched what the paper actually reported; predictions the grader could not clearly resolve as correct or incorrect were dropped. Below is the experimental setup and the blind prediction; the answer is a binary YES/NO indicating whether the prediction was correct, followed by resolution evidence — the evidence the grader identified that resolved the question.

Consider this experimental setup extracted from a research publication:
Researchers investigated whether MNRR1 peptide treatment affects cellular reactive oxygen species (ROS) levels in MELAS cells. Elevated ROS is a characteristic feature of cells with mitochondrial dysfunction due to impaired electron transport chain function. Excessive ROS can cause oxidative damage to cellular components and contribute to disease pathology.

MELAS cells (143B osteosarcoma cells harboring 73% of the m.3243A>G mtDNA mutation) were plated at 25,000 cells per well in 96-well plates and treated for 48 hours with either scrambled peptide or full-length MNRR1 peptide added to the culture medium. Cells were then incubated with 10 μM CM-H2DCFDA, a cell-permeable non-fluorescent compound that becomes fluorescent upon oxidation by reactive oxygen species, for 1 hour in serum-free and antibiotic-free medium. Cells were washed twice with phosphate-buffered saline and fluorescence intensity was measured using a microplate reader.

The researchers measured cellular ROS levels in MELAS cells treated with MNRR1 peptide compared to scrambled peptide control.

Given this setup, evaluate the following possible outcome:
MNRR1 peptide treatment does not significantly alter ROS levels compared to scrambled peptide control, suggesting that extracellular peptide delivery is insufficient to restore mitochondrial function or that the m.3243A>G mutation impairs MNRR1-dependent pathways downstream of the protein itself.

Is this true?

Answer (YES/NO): NO